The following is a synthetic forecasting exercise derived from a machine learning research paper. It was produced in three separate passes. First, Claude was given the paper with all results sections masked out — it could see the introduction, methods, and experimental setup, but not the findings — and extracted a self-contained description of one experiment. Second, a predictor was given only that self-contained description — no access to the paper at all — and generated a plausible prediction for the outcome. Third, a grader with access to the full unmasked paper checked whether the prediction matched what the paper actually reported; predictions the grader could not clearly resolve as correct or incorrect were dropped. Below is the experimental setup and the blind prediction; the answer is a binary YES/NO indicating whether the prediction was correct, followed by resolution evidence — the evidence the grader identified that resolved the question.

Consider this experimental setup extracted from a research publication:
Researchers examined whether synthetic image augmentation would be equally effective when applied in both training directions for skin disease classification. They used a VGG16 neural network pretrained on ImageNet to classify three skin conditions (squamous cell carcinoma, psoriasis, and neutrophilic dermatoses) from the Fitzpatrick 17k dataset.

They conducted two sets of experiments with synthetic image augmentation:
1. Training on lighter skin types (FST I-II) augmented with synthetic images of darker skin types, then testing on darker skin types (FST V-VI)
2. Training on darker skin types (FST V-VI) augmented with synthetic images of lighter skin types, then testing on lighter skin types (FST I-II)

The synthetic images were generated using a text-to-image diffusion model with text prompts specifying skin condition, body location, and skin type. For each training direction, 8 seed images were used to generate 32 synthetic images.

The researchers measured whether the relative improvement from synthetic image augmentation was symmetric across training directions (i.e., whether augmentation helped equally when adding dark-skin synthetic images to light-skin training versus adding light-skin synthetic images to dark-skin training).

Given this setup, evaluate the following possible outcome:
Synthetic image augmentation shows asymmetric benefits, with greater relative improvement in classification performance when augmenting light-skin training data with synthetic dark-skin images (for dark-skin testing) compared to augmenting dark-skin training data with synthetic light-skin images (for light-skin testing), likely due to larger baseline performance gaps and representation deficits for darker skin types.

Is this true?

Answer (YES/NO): NO